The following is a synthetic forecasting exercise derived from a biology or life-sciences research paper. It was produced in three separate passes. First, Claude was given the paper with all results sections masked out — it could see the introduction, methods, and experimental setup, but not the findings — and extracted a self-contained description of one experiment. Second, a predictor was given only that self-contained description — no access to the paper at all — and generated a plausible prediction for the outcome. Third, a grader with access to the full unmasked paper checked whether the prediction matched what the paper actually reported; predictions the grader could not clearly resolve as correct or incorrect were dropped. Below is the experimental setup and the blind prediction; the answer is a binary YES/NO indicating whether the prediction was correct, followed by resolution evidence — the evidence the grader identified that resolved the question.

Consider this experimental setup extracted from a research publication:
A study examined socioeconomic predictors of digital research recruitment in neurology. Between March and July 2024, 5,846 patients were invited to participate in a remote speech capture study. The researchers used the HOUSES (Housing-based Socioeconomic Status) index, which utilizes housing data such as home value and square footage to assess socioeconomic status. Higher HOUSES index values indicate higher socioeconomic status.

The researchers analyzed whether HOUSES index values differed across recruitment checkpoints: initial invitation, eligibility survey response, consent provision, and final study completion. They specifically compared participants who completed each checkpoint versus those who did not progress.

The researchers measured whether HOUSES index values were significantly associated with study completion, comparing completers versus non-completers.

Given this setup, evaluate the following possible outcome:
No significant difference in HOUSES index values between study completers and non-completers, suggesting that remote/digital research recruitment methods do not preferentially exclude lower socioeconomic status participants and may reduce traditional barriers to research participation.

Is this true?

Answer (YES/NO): NO